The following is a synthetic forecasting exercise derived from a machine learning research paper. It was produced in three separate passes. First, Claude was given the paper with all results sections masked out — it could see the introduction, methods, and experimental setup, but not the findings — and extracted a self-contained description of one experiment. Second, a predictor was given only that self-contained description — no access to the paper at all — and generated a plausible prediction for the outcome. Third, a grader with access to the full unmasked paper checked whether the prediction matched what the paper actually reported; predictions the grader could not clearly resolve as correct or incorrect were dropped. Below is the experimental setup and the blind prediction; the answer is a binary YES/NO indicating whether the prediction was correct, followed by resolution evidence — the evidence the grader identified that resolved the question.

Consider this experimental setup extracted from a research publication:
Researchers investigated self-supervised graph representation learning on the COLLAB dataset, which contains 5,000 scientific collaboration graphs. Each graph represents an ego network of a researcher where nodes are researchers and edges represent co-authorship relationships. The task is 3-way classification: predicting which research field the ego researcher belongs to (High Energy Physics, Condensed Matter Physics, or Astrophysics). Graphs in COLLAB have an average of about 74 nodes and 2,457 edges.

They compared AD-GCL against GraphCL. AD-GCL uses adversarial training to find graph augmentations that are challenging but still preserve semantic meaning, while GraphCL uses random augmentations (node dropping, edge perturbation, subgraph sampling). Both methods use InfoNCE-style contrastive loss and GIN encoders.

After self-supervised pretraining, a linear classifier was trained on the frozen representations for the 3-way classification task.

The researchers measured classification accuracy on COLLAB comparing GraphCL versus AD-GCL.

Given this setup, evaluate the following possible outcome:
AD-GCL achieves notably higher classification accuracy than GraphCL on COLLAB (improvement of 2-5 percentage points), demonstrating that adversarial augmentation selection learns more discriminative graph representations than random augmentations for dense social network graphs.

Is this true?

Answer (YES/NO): NO